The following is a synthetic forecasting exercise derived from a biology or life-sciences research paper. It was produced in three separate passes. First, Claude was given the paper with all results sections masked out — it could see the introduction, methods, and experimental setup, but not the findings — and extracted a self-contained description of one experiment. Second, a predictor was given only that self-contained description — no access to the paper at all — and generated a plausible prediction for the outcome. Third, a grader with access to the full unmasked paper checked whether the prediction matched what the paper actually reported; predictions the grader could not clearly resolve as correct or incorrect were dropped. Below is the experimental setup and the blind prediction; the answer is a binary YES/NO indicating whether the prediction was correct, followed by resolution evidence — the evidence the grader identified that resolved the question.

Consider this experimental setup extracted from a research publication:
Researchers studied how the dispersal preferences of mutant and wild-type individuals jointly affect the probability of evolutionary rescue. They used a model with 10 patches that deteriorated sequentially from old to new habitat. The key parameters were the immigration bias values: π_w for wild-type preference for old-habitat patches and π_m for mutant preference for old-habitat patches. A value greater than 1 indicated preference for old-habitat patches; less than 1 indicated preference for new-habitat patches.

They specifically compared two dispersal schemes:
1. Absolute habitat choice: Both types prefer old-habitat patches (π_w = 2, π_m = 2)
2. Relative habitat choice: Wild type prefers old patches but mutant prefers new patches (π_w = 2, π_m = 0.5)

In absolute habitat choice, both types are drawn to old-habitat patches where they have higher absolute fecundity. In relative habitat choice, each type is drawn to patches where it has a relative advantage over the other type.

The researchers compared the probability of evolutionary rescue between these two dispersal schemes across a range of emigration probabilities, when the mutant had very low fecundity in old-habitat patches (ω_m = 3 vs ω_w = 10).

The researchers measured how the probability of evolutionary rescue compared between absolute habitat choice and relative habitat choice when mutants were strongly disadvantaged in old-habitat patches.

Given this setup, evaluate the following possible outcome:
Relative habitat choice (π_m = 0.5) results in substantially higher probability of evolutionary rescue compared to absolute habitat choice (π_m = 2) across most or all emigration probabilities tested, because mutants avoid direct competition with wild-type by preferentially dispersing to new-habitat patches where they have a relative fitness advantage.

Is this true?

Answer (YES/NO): YES